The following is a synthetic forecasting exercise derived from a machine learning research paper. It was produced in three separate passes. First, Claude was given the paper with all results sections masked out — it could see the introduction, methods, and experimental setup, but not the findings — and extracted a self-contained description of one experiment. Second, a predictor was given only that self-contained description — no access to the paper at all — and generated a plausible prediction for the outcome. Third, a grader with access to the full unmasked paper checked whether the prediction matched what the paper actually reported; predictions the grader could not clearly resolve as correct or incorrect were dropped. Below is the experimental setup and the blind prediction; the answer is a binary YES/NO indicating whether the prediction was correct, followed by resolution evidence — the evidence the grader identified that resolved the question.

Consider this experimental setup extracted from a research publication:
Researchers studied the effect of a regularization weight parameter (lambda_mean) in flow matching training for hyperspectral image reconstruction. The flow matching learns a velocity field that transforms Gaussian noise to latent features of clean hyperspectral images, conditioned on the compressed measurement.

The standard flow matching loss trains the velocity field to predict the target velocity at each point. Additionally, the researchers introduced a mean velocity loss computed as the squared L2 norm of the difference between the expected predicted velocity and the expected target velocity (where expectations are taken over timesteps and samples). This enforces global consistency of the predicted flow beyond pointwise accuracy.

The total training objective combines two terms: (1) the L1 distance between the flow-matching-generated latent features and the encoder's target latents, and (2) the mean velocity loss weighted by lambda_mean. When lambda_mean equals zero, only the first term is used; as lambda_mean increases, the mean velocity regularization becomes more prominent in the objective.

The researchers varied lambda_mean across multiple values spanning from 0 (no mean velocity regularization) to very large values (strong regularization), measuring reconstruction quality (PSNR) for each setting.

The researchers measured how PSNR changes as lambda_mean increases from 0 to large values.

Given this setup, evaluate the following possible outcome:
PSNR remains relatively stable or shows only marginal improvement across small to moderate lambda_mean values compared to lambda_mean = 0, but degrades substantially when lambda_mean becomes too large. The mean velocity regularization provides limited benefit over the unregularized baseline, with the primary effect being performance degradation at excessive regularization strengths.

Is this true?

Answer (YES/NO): NO